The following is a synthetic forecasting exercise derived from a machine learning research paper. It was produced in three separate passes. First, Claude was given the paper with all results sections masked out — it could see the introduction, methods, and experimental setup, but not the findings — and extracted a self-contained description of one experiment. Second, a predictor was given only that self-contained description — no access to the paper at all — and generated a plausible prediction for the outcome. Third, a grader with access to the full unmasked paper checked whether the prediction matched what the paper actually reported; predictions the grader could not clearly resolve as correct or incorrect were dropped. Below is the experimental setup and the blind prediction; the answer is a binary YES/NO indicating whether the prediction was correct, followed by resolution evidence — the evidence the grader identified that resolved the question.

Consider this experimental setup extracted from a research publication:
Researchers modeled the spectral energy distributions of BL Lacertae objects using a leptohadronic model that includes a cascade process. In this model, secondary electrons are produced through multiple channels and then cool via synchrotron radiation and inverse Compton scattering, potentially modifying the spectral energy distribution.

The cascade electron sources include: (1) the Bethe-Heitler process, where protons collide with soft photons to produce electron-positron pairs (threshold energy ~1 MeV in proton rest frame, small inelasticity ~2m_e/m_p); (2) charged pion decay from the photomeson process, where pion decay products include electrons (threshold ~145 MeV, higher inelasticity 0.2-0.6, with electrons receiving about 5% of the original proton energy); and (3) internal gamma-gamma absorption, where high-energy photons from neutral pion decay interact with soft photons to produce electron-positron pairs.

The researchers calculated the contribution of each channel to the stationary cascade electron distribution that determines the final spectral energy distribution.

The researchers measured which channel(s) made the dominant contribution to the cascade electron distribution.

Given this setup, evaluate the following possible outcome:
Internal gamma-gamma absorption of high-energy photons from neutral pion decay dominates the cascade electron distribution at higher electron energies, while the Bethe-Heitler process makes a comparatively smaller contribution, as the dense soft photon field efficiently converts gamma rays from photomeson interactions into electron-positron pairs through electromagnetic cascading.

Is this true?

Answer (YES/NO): NO